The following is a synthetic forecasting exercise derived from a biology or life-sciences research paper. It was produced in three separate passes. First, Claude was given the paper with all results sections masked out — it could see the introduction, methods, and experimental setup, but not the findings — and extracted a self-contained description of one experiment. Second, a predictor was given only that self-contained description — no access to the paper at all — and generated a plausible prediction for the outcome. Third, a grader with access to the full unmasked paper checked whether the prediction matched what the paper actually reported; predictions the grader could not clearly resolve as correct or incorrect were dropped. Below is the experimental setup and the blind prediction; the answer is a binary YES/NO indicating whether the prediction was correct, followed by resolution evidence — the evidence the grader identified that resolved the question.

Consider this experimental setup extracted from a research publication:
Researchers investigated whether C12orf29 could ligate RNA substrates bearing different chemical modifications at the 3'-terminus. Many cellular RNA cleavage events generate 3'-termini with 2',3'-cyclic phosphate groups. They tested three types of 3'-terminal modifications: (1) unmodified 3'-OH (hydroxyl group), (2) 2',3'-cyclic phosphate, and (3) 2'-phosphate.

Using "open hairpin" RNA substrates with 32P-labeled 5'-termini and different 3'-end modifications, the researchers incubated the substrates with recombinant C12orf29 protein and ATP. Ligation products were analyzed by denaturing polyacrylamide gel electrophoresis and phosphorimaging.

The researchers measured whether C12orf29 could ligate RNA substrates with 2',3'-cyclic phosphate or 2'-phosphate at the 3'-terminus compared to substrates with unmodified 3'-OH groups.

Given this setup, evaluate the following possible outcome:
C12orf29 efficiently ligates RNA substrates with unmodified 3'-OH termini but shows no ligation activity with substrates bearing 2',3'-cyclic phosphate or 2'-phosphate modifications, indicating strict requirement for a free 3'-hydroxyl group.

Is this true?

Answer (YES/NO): YES